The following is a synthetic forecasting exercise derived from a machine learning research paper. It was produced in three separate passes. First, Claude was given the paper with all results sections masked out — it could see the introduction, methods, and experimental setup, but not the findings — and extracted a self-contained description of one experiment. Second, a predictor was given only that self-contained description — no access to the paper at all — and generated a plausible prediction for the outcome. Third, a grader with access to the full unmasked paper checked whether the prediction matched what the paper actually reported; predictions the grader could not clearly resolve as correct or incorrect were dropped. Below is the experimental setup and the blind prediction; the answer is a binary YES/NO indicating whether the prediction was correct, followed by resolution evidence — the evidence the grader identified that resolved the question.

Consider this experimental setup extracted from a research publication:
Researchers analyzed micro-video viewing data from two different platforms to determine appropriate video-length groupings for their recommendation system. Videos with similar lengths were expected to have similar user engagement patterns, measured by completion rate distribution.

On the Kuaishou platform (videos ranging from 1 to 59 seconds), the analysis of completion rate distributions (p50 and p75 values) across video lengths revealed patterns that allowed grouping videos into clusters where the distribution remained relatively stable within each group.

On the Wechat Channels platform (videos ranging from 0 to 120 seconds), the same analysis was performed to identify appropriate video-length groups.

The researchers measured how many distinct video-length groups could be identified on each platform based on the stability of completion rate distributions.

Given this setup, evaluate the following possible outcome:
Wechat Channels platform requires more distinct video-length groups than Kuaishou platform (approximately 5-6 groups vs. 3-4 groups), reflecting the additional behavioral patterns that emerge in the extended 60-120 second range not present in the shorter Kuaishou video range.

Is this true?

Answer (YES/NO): NO